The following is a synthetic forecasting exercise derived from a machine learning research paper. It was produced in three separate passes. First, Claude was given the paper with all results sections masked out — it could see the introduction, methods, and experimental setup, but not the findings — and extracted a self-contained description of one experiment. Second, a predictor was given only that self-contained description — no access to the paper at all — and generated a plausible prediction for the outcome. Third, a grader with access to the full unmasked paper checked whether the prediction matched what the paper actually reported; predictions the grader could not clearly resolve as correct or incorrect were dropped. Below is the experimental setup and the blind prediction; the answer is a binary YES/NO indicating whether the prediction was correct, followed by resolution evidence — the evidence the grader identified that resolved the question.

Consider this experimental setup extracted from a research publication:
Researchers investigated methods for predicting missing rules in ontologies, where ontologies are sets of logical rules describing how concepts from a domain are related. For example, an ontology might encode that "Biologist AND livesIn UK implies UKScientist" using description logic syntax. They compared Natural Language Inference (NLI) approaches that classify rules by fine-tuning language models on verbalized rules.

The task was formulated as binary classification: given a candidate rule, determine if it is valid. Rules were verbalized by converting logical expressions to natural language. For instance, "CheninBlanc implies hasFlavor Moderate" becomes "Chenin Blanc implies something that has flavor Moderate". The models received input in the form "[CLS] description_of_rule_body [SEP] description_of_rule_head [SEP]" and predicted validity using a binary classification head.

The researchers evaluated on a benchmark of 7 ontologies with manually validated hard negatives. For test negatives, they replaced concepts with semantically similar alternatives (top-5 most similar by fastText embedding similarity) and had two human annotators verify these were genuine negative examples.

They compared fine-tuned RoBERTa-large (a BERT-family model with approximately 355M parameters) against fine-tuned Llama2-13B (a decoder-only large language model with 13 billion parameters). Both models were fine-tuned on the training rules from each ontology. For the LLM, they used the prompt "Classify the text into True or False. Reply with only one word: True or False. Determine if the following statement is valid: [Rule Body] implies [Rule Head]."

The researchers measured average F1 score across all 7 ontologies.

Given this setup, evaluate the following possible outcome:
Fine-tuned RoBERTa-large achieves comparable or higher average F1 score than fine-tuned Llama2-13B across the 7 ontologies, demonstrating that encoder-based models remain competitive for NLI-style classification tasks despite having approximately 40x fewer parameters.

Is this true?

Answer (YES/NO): YES